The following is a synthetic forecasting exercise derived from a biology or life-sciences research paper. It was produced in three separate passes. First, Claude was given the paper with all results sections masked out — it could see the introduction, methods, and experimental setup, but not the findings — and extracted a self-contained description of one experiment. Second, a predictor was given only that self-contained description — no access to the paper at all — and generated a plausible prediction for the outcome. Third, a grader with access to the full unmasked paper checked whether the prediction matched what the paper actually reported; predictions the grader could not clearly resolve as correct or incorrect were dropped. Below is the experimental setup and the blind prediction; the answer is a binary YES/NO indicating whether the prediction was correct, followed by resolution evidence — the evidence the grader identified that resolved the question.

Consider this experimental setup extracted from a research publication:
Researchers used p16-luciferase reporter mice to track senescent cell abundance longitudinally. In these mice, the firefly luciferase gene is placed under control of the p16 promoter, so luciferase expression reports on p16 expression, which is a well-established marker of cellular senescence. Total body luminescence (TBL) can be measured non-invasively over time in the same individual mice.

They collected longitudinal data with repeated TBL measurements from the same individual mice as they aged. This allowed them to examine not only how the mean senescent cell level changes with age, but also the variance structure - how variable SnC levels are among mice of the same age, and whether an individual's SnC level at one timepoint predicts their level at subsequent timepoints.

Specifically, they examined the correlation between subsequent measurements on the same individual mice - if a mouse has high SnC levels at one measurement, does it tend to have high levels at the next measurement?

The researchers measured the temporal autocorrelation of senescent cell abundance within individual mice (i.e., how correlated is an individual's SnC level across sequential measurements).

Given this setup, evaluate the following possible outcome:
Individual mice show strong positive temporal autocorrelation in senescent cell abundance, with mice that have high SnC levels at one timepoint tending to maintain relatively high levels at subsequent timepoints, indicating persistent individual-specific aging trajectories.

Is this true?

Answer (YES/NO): YES